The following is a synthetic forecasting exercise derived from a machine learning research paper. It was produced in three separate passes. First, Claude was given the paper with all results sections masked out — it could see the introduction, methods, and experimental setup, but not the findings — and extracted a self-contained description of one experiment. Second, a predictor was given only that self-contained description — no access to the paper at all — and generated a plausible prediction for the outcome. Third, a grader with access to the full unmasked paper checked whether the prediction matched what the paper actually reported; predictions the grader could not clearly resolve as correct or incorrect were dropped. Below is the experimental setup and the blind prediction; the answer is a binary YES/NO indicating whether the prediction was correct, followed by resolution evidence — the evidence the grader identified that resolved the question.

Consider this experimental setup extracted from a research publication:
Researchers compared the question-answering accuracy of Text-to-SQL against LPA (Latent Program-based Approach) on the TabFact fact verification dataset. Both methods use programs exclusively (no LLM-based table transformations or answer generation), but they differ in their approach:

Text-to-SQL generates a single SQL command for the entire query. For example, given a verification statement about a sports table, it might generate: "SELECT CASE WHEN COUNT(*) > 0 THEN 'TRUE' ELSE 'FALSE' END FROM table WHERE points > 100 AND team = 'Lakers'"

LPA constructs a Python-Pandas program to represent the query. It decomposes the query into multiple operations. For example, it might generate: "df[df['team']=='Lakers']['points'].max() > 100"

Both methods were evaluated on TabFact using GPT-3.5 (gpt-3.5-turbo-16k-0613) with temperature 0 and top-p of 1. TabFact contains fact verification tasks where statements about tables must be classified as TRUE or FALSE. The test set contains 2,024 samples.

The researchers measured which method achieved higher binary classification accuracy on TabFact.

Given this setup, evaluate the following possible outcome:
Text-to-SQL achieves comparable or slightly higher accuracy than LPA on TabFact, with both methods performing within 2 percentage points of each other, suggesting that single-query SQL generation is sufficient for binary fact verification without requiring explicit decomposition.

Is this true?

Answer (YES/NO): NO